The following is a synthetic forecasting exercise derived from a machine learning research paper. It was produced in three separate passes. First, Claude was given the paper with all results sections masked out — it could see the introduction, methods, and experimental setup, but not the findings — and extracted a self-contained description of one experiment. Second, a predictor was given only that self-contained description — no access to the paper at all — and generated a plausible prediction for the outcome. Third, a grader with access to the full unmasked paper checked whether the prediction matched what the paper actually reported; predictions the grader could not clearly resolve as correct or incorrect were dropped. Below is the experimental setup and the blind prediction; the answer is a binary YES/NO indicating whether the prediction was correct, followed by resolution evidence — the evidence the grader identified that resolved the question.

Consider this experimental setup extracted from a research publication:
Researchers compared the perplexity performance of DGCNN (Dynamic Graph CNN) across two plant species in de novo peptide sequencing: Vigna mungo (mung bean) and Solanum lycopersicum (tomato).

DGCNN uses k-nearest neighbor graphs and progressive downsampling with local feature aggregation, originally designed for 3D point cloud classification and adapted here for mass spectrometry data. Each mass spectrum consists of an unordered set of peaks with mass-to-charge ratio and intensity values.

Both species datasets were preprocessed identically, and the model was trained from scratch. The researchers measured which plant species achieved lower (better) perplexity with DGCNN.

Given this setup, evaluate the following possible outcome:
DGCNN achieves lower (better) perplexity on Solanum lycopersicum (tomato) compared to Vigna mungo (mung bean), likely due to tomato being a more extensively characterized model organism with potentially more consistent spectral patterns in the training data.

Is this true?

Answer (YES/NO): NO